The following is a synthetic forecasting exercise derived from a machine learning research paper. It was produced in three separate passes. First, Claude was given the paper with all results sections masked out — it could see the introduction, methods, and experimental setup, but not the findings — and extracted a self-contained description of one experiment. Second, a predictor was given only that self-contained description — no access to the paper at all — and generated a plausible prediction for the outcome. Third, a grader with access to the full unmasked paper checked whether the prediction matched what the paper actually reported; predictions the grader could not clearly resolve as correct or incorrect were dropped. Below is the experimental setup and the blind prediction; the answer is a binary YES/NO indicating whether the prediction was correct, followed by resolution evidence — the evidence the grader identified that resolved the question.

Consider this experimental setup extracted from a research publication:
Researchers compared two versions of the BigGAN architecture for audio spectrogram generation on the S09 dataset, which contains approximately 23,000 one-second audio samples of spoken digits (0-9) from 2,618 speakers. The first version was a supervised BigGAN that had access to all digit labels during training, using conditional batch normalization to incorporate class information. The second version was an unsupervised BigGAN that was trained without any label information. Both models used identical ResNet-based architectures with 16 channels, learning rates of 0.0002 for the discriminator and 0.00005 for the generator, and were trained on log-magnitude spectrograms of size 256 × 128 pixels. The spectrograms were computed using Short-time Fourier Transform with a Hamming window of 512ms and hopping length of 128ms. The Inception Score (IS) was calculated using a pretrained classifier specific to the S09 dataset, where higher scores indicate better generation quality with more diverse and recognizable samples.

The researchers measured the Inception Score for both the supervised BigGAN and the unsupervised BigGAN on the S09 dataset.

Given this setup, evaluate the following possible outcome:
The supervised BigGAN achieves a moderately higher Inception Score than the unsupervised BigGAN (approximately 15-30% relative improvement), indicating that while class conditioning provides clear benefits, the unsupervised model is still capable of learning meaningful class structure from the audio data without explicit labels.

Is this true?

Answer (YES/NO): YES